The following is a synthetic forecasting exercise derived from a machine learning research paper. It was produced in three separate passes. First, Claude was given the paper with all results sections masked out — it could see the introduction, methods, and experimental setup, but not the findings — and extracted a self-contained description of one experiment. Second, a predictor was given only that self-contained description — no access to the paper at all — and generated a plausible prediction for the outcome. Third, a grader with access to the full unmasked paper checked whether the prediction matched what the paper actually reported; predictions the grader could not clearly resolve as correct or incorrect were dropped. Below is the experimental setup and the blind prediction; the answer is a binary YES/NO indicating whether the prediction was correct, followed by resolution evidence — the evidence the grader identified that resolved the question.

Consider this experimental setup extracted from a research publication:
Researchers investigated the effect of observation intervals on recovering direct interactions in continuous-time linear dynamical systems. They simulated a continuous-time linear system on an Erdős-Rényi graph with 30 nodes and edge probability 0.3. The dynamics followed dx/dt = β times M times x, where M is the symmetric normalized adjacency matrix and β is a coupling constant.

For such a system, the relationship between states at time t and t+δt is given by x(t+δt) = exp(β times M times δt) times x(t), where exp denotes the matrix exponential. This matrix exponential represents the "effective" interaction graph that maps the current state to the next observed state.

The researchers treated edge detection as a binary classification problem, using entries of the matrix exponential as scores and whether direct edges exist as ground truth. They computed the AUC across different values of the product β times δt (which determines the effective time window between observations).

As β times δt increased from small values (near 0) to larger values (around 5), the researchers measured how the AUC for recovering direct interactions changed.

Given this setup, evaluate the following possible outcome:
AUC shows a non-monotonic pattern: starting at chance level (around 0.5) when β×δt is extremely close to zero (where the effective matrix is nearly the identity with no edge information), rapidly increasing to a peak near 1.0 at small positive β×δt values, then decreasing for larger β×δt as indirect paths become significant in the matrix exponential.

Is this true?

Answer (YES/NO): NO